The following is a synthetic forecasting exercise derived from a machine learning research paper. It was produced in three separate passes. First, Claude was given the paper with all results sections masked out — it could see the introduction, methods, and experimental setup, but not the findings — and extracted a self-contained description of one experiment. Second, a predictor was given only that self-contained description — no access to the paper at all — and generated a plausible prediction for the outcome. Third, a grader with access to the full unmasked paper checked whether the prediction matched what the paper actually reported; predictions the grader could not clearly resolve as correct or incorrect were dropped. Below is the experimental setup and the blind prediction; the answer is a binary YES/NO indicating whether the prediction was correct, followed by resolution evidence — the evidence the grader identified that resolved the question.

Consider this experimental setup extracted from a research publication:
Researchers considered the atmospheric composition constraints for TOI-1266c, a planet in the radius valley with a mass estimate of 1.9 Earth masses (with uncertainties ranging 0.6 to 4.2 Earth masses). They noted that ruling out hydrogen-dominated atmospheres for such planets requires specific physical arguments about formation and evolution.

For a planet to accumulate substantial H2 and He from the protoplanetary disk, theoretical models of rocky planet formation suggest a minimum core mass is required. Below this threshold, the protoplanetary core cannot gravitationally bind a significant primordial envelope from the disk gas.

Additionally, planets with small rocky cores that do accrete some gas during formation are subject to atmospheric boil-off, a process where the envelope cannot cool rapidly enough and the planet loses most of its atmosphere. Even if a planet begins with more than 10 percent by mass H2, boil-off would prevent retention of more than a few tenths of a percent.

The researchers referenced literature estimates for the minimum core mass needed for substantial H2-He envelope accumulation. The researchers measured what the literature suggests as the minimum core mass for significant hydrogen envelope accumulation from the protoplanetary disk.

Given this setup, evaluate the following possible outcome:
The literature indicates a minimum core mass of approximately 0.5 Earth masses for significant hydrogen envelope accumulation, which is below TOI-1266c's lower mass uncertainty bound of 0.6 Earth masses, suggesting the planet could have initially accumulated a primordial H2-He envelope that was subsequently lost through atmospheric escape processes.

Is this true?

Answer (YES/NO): NO